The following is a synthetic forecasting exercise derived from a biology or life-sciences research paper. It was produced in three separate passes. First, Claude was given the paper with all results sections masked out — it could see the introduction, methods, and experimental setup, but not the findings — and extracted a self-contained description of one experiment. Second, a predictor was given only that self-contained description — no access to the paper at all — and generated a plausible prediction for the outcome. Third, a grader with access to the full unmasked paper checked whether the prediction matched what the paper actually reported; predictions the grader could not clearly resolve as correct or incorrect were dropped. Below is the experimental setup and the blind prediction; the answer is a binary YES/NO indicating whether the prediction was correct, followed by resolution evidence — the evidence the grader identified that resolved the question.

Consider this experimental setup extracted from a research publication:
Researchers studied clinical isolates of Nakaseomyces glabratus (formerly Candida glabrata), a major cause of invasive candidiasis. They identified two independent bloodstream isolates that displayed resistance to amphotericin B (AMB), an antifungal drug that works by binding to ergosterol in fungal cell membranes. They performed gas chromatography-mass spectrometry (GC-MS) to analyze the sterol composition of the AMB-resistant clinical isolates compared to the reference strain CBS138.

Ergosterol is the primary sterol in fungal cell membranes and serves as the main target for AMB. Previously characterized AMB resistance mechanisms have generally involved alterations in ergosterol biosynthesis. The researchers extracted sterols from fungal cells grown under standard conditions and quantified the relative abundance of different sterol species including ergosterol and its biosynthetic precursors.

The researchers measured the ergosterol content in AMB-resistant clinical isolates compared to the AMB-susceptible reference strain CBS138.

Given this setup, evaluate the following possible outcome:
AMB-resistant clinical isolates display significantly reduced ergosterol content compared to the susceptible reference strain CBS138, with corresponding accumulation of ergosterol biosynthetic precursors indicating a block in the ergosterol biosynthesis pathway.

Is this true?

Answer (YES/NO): YES